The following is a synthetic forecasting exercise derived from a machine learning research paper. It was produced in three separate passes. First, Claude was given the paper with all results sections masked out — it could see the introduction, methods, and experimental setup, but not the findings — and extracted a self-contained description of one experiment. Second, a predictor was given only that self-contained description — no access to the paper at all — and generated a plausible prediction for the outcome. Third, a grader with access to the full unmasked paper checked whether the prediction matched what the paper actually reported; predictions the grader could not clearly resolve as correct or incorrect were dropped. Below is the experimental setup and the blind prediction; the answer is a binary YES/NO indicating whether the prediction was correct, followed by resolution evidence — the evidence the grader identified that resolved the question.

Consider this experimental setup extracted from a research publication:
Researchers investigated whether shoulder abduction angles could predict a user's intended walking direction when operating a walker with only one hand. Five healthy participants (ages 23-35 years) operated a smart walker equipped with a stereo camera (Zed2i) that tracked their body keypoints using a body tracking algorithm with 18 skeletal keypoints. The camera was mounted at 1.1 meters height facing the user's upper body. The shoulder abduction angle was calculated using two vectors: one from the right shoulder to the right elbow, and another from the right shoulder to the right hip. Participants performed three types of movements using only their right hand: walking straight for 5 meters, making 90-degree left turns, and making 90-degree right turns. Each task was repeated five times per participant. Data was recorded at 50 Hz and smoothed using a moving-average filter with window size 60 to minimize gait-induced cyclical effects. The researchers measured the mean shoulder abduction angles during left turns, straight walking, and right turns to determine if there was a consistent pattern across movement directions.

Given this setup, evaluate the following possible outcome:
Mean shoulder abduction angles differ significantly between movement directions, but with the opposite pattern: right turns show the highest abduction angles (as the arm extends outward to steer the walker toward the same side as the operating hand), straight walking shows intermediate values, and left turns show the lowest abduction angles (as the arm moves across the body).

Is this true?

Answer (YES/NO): NO